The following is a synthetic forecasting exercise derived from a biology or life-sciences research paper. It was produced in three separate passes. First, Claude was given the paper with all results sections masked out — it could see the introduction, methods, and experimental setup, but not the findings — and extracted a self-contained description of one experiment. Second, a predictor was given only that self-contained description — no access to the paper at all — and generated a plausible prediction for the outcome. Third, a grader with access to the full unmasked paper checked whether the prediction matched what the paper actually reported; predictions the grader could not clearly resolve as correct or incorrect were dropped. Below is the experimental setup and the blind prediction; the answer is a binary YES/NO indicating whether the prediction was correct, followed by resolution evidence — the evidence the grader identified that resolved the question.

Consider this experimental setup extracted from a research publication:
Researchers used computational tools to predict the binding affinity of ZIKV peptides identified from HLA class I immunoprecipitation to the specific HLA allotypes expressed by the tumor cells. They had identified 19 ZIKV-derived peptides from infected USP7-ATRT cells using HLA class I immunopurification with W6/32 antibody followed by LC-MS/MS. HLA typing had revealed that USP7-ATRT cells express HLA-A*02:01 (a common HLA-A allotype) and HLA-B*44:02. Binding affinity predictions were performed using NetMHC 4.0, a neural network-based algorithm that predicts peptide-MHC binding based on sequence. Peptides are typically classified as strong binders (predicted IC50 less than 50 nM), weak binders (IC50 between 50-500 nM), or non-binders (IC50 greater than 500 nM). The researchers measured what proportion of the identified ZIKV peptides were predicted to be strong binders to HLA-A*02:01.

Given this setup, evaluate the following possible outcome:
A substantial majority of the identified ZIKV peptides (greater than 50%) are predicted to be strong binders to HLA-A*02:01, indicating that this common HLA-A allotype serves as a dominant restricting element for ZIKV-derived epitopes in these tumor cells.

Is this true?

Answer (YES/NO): YES